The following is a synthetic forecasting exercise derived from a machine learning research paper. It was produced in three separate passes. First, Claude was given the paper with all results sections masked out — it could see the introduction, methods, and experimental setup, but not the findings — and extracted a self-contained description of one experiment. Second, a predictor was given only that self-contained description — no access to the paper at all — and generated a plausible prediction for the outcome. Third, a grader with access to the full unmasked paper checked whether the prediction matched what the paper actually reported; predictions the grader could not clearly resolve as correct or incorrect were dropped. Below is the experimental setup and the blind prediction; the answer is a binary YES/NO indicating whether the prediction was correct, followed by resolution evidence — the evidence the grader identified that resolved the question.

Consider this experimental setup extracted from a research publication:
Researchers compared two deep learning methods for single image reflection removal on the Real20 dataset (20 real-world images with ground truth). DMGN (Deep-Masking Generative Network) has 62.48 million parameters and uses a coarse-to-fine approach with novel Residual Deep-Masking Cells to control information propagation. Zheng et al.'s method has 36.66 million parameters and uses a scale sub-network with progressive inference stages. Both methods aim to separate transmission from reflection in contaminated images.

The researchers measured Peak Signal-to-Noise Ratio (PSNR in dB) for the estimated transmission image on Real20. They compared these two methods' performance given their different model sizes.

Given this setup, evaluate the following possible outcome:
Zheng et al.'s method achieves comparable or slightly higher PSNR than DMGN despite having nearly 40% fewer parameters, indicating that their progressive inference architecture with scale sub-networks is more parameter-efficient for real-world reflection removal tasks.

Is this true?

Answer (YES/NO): NO